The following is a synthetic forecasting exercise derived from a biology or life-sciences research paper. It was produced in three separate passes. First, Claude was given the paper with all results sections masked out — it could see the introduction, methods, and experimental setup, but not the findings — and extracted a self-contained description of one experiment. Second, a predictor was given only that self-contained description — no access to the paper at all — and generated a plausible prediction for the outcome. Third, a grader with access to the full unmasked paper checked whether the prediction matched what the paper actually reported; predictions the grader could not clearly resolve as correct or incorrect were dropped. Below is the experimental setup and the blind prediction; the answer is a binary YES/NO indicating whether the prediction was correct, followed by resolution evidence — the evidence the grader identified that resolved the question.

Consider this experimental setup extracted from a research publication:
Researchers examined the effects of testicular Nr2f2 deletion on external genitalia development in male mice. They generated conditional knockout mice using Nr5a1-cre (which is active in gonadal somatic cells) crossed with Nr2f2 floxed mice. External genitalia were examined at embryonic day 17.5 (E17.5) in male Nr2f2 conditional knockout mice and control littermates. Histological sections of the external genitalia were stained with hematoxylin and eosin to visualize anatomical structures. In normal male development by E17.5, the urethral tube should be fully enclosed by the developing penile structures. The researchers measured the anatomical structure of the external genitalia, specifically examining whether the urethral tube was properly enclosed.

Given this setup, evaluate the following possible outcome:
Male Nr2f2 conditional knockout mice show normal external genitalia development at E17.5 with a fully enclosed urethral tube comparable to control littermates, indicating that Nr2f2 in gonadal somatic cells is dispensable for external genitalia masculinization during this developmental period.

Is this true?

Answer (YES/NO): NO